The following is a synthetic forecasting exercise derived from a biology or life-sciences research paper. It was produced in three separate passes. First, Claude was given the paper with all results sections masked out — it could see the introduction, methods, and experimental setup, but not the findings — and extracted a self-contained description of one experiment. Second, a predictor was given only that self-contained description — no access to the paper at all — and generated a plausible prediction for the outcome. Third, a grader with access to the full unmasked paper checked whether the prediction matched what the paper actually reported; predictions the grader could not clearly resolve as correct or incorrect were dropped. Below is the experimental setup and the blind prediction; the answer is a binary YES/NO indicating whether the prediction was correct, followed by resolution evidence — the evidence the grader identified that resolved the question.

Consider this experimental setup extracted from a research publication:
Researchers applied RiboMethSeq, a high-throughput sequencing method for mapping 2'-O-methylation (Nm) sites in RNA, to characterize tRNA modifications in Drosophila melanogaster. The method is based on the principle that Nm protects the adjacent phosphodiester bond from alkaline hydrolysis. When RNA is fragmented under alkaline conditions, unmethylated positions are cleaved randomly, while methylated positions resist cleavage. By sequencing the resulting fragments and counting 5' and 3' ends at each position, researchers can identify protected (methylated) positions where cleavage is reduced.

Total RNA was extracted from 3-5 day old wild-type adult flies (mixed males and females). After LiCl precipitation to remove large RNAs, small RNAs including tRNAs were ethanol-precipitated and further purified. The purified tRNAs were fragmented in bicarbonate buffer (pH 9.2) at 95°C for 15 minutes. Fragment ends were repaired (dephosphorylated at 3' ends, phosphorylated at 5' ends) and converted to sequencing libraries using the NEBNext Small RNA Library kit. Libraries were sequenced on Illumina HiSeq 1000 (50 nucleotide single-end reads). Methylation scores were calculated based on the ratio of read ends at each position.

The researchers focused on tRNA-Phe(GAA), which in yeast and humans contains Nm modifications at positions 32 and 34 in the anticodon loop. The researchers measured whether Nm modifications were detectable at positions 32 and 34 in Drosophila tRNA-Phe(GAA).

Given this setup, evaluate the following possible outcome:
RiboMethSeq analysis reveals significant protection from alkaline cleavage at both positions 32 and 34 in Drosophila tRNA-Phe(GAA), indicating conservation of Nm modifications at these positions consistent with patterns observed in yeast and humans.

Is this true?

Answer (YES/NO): NO